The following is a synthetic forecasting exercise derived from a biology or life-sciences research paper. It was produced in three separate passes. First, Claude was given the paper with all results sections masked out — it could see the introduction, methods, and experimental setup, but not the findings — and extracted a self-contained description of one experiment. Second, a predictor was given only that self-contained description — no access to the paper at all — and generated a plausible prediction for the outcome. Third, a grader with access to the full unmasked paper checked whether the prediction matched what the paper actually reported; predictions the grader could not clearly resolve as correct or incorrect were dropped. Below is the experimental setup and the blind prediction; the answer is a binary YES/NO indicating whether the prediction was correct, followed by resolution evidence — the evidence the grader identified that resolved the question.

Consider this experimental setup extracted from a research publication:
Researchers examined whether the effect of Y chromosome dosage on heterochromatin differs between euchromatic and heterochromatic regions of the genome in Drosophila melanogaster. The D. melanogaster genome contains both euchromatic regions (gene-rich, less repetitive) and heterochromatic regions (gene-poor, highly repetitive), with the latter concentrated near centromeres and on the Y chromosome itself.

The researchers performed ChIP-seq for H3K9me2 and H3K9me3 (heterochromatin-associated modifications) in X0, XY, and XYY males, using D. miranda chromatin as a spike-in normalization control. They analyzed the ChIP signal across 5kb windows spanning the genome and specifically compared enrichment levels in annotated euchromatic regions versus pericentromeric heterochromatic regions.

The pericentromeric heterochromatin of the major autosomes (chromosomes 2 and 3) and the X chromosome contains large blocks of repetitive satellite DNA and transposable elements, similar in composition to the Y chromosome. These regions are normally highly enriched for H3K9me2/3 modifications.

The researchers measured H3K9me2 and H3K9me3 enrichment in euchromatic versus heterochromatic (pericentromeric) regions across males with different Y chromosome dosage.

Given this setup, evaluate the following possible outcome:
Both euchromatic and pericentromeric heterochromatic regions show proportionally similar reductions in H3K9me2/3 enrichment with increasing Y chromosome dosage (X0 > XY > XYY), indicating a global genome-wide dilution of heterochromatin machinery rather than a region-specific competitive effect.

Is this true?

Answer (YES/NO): NO